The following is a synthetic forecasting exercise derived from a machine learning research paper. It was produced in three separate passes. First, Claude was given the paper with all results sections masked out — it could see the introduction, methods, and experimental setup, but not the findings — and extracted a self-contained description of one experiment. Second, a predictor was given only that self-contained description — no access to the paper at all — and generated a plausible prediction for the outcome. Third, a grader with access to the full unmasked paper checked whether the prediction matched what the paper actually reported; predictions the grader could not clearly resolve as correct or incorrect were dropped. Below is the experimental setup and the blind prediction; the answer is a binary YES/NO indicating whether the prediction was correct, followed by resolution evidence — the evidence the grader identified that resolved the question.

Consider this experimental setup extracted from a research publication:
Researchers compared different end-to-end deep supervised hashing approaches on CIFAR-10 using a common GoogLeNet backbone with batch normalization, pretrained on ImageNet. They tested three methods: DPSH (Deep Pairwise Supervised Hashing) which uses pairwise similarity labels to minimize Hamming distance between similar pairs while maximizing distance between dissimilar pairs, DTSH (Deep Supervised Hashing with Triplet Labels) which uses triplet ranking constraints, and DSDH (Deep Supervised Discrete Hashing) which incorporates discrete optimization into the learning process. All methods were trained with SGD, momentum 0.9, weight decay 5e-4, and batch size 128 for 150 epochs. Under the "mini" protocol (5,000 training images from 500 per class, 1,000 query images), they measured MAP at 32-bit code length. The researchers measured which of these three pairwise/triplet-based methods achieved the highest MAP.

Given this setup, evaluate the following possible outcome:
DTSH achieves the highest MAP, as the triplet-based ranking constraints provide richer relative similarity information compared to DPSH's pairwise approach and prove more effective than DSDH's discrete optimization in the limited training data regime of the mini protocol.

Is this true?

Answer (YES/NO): NO